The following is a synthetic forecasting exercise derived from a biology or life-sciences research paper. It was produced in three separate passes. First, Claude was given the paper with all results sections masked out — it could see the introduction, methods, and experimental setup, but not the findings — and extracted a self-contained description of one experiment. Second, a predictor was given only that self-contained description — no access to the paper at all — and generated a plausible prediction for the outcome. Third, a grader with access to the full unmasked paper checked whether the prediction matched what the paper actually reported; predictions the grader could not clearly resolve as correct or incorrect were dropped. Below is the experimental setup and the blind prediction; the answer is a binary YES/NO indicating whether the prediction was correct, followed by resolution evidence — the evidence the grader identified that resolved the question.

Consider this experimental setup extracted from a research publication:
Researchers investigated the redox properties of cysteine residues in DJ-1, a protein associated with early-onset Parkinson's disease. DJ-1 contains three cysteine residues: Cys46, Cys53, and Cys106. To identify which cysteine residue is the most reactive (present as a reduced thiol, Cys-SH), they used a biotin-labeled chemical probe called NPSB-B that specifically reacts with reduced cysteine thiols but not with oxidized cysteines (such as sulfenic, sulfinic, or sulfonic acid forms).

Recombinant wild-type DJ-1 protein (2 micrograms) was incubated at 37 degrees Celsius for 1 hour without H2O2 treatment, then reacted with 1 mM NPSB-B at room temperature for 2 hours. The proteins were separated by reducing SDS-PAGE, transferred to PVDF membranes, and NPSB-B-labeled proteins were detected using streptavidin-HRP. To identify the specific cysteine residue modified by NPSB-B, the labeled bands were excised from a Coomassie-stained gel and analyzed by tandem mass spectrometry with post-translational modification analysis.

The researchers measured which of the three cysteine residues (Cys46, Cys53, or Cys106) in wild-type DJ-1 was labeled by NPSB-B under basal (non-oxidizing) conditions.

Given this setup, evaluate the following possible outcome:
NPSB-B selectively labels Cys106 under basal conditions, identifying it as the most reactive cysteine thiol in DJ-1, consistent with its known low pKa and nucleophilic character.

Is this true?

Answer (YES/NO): NO